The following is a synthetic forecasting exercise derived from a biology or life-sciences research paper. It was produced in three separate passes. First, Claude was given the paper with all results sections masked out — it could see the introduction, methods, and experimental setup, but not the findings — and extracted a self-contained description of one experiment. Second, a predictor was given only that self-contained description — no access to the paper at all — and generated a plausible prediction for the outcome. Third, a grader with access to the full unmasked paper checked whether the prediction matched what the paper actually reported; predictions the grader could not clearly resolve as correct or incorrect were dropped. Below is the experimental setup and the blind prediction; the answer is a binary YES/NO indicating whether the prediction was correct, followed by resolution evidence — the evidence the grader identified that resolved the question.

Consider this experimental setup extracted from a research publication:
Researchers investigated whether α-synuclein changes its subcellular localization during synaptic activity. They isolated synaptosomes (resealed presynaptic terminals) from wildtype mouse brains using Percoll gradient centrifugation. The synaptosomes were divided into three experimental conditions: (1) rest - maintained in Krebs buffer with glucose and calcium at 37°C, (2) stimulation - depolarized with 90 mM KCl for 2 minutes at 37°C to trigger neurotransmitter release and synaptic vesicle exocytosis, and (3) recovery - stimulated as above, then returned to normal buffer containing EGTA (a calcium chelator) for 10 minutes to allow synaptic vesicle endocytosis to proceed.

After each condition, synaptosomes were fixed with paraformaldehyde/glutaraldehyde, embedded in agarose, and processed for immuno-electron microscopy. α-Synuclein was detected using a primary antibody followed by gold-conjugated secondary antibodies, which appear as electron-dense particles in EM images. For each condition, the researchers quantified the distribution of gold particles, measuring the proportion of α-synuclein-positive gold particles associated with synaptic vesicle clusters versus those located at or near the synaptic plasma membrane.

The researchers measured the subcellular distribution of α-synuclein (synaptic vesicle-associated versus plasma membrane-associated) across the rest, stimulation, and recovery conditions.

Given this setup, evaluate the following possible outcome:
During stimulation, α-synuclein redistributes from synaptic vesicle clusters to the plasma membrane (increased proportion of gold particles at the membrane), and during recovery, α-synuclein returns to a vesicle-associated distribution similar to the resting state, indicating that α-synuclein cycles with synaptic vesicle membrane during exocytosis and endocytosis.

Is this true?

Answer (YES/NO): YES